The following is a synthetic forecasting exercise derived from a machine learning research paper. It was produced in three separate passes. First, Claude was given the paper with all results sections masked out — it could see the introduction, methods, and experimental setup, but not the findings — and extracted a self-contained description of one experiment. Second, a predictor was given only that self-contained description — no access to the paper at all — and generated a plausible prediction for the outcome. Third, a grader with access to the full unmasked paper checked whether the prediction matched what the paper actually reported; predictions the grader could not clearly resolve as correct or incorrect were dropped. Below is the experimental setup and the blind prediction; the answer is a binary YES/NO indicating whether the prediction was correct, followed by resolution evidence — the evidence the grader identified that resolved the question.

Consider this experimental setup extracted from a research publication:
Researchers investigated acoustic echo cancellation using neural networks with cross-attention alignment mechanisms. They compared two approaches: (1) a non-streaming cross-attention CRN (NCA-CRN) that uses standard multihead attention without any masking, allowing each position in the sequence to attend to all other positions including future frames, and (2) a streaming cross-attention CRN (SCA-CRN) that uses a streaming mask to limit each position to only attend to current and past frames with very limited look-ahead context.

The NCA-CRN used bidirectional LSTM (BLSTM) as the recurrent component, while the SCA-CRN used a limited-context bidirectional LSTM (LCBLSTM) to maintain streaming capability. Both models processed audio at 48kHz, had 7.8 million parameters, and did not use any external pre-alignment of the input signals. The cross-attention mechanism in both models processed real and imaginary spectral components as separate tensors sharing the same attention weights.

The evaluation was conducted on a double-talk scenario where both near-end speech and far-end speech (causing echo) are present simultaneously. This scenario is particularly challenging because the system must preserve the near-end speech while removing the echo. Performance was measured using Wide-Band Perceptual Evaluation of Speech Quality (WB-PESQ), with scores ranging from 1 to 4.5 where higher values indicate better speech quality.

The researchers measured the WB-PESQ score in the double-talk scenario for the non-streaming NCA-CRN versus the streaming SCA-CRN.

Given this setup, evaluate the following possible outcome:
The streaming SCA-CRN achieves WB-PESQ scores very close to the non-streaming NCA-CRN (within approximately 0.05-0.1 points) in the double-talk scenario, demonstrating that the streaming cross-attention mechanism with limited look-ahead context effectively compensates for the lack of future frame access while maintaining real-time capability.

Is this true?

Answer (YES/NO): NO